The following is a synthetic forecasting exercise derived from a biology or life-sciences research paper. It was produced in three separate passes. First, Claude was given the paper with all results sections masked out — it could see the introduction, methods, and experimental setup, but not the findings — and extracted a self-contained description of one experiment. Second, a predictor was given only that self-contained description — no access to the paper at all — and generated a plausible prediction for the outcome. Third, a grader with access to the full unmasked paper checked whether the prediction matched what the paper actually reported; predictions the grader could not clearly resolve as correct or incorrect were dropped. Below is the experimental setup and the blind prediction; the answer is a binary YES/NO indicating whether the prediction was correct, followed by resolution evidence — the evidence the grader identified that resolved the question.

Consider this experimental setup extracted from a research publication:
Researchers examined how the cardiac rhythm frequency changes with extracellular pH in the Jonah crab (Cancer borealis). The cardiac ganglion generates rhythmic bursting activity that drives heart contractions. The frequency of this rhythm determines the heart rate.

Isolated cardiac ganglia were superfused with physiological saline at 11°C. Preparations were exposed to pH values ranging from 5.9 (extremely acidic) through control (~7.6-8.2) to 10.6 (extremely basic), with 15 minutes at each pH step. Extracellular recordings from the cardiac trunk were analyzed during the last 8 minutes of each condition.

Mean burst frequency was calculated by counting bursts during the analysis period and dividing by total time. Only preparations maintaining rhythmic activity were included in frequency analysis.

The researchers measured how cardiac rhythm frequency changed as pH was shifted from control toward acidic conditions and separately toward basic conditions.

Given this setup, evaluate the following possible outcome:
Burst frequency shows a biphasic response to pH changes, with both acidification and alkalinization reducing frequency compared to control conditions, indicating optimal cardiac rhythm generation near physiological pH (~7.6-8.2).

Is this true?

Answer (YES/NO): YES